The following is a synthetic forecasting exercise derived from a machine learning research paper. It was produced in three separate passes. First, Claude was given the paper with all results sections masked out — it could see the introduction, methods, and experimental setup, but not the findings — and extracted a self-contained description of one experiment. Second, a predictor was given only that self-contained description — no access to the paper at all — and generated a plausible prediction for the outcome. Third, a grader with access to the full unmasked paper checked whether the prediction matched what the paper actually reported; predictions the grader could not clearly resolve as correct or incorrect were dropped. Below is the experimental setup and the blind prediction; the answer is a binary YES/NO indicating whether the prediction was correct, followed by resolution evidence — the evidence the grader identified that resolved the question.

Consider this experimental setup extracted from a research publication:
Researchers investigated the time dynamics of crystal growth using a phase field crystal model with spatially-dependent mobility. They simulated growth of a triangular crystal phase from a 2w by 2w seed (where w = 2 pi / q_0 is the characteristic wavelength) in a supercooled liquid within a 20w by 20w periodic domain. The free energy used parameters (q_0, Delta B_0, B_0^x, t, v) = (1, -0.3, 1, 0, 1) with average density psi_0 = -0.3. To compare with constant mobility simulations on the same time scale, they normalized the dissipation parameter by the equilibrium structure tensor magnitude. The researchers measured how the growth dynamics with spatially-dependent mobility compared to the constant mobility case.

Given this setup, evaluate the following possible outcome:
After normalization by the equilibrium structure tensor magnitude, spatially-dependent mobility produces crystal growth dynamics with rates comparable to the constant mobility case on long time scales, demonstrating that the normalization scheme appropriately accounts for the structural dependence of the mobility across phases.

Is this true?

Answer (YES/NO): NO